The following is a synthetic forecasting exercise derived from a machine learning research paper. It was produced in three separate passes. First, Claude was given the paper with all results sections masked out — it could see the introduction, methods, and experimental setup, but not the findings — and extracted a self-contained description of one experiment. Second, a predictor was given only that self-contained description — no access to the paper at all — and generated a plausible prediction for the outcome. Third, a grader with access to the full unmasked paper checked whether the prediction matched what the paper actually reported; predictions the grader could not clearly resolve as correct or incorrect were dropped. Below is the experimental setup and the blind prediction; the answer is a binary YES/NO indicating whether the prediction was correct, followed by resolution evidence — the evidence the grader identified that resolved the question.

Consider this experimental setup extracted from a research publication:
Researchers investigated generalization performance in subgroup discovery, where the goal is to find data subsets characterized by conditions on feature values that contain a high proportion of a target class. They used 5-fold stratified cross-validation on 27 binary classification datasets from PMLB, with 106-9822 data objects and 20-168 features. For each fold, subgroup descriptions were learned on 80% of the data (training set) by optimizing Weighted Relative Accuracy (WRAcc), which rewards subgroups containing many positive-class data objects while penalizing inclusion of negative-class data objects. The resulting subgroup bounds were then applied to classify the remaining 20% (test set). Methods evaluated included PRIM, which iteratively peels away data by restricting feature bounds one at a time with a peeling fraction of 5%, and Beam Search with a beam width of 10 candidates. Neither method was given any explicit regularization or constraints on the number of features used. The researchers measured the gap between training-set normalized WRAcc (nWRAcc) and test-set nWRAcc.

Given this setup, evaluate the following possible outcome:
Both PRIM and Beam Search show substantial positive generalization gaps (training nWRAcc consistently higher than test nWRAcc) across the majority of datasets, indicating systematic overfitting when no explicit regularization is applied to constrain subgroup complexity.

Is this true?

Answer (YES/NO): YES